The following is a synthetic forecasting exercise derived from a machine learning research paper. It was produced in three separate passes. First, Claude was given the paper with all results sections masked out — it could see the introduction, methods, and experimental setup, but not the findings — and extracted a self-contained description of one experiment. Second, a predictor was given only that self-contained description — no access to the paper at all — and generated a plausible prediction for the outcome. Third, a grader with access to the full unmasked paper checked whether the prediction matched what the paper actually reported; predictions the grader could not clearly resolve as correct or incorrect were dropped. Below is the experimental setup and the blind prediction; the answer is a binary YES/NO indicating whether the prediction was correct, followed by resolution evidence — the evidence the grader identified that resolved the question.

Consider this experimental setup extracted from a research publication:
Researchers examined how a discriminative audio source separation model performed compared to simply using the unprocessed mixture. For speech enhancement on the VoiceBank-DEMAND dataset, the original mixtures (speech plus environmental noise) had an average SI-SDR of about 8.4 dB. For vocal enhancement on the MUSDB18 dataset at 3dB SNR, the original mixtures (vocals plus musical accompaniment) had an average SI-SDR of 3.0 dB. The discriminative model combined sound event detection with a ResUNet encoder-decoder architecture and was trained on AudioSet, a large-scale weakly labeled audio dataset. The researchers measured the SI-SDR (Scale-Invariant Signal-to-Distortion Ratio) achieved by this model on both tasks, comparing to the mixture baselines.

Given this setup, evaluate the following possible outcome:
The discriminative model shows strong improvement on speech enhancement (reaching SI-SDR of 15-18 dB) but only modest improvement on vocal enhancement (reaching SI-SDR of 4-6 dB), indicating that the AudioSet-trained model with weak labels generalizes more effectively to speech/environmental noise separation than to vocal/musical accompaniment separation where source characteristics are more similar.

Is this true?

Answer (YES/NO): NO